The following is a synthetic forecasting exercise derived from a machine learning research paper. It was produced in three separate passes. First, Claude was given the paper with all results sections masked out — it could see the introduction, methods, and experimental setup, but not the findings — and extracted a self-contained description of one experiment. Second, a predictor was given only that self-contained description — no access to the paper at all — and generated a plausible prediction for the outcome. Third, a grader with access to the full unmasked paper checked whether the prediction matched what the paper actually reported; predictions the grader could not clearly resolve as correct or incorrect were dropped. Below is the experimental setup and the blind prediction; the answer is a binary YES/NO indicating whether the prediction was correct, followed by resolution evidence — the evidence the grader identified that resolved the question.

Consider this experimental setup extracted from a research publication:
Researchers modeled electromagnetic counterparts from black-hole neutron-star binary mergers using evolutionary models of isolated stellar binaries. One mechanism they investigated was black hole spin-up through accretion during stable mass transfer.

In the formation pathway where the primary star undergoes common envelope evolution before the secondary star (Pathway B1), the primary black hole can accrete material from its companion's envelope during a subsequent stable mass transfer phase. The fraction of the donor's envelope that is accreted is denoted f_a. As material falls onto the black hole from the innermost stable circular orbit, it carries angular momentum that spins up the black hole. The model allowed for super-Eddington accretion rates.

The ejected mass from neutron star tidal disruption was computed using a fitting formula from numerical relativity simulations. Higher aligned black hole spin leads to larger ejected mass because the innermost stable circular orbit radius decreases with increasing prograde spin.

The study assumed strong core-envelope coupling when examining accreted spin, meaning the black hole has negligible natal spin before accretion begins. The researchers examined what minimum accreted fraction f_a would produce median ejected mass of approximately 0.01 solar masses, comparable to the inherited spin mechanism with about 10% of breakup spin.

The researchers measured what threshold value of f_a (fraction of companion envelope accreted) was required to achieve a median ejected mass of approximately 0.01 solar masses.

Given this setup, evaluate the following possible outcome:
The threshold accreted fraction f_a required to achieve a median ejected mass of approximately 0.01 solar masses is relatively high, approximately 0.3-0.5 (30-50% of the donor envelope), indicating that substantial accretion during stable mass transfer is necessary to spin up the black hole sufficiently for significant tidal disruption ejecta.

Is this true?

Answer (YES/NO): NO